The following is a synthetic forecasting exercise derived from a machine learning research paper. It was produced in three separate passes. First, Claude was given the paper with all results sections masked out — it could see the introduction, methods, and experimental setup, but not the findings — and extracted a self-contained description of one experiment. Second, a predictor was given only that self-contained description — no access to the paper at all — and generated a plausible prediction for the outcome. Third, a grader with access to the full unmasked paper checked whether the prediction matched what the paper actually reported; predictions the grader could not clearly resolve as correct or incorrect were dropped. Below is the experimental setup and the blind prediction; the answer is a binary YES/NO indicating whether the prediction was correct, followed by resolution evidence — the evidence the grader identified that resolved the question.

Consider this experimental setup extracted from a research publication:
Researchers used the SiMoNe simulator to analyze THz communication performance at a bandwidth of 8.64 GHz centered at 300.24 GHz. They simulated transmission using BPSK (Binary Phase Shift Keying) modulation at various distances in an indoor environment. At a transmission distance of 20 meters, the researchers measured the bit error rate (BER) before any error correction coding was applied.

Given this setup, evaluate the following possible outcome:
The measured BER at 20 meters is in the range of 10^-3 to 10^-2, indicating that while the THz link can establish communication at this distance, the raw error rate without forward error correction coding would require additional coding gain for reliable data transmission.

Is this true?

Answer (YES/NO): NO